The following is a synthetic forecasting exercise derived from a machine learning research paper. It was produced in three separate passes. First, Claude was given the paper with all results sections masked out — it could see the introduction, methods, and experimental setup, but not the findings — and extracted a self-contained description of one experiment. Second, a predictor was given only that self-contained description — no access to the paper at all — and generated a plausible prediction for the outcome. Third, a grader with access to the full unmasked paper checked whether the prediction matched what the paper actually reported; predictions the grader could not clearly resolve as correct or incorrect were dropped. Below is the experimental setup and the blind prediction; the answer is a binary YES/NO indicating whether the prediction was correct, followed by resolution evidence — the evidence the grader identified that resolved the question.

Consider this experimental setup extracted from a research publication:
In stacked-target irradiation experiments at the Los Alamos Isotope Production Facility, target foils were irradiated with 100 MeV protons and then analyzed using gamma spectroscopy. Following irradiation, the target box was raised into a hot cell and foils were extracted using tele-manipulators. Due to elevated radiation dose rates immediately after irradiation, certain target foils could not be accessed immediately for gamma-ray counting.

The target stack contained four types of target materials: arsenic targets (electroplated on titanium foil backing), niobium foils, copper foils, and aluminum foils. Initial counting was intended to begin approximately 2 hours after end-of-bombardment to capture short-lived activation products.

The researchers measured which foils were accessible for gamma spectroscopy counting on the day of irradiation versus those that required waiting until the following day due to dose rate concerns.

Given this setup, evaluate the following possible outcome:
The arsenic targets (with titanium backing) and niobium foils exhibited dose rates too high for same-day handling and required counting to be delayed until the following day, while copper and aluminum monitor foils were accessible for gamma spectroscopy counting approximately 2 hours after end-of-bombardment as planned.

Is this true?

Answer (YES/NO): NO